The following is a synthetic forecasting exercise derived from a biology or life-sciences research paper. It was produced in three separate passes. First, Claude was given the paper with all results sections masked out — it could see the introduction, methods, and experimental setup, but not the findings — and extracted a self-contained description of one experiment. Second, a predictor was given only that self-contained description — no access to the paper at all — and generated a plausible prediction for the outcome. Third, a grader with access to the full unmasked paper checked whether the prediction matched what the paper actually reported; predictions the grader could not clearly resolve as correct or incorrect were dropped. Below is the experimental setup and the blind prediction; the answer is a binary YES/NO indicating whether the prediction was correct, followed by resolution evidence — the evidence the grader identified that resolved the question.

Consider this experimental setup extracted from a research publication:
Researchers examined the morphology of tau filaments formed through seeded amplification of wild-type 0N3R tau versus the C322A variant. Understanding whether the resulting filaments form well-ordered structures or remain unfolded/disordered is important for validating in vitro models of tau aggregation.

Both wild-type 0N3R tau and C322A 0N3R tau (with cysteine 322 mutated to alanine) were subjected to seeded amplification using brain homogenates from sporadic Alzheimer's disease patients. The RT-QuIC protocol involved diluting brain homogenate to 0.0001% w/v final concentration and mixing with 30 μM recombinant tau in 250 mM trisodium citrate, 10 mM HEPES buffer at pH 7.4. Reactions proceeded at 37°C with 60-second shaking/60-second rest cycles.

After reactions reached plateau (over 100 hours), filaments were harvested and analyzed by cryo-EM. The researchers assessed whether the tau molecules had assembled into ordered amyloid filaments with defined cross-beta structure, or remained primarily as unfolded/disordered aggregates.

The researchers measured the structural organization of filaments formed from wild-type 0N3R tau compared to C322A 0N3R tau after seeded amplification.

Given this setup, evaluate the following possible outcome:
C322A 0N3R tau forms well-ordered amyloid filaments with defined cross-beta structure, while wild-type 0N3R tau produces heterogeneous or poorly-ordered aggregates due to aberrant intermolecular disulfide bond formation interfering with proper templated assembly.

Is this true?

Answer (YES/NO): NO